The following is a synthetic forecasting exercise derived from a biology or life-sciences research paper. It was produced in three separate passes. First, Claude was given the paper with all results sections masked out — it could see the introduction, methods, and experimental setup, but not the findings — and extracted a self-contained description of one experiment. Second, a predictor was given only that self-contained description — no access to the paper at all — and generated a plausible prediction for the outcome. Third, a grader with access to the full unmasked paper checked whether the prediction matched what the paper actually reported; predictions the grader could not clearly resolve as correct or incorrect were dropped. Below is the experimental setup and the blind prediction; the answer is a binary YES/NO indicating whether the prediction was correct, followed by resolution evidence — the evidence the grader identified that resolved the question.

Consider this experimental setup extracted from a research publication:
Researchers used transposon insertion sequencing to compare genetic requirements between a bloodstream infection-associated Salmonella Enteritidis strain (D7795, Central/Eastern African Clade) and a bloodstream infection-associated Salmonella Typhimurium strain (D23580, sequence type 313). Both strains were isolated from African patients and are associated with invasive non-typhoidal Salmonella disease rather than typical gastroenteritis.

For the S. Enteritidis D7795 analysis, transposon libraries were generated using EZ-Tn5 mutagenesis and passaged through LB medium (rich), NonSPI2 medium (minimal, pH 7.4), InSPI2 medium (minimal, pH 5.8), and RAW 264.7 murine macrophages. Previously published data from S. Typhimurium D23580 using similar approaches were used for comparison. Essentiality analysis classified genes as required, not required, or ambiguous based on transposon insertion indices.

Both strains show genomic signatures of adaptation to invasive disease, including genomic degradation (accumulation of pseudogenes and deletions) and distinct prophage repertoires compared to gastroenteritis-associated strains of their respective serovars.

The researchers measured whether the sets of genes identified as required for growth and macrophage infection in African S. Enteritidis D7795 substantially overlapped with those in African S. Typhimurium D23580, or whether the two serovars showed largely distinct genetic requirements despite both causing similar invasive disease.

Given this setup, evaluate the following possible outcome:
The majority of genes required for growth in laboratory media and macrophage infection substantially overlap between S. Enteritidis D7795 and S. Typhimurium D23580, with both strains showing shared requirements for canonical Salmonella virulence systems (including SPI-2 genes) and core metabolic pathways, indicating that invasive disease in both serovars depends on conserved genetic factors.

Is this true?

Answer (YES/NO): YES